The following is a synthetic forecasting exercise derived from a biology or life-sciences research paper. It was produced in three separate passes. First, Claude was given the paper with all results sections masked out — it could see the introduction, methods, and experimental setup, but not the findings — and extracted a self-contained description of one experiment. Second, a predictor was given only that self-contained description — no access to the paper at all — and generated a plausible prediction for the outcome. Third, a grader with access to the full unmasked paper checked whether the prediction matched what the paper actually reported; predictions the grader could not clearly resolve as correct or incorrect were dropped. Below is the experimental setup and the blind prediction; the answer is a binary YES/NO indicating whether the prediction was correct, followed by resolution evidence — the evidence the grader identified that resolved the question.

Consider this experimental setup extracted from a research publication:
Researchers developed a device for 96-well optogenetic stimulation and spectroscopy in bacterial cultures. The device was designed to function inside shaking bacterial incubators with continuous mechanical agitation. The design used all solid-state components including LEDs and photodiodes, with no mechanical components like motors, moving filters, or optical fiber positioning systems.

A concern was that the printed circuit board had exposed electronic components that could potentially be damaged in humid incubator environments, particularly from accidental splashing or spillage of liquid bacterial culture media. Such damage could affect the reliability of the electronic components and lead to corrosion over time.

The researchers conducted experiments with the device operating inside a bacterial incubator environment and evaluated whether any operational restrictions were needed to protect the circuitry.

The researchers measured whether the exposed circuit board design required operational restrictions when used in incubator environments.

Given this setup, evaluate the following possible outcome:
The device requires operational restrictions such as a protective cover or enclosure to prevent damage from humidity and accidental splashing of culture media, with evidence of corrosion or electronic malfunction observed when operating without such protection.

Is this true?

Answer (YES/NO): NO